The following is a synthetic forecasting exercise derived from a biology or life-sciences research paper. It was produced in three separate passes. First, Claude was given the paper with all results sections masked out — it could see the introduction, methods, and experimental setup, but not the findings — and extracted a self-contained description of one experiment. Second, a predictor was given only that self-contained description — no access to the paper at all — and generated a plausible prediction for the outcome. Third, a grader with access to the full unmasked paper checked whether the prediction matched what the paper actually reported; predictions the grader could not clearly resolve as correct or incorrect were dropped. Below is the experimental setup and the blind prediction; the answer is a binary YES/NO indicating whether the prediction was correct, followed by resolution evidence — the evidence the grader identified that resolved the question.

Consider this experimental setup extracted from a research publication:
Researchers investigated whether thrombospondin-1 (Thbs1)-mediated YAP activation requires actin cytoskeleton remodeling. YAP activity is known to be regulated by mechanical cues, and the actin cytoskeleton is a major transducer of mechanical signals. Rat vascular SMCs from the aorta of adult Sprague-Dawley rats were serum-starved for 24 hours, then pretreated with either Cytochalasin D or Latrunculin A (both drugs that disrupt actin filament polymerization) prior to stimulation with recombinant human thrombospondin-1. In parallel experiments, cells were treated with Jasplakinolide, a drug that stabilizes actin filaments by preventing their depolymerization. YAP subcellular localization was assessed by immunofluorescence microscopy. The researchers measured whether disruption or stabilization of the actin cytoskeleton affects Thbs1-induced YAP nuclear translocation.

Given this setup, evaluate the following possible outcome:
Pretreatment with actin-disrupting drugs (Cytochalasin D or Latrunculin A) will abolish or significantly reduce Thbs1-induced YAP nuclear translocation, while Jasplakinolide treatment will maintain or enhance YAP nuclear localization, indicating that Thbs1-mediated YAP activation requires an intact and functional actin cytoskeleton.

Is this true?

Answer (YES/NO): NO